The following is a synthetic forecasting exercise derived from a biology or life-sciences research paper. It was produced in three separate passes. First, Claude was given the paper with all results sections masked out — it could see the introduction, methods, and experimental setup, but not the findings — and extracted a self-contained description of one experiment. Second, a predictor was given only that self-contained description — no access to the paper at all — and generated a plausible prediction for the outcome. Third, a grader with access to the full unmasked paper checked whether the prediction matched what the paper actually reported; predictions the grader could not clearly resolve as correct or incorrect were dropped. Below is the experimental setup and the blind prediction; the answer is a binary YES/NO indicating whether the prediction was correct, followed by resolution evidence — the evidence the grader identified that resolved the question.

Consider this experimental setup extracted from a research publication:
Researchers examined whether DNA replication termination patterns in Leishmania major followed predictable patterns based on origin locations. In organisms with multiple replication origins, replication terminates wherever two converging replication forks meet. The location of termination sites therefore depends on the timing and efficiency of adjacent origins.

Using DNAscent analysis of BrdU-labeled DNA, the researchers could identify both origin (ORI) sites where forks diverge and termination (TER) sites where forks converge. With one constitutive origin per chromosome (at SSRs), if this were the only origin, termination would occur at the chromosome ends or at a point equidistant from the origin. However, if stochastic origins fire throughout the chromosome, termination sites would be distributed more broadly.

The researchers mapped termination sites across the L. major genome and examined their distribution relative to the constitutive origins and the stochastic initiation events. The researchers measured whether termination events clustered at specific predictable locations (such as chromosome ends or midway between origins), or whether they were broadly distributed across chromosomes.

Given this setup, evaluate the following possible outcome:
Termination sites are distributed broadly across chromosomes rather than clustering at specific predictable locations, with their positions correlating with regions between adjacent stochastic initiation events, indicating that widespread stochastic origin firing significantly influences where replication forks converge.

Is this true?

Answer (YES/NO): YES